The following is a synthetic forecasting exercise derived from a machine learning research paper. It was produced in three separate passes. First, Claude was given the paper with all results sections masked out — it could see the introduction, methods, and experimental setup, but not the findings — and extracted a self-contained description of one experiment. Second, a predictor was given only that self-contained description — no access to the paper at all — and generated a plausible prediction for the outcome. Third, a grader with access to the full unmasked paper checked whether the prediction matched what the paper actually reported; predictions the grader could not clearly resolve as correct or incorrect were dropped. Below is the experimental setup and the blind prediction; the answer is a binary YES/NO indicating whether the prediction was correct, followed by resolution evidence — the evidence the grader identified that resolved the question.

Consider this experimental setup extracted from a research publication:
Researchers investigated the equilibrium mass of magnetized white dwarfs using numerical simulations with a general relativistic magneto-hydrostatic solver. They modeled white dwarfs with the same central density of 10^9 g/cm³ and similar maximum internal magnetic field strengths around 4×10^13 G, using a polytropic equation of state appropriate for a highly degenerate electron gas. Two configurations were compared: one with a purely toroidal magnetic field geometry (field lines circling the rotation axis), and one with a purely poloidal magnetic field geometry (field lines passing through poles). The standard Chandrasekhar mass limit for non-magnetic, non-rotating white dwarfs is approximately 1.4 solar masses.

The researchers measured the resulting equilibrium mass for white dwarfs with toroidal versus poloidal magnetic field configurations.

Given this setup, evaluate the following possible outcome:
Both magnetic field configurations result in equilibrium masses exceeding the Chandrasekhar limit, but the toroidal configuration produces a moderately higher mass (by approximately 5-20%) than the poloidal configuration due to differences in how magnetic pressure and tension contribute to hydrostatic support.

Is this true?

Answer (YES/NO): NO